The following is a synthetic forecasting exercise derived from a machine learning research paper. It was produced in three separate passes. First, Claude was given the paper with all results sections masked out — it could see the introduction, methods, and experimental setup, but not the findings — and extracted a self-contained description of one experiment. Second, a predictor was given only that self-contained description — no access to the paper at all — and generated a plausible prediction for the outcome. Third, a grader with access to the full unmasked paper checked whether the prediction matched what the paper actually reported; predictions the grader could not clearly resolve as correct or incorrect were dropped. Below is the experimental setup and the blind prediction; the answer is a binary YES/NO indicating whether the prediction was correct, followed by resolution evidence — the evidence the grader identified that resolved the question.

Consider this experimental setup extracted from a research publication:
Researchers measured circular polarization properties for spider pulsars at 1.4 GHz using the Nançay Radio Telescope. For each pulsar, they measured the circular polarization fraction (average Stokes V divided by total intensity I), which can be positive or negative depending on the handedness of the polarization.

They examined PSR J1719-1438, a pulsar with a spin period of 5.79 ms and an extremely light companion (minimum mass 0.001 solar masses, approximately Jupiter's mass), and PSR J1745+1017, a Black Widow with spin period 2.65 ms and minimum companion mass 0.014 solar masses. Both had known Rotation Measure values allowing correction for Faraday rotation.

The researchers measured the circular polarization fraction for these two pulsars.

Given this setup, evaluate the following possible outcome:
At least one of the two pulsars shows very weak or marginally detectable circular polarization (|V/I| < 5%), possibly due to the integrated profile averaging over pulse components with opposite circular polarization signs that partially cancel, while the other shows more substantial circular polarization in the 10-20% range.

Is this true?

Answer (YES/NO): NO